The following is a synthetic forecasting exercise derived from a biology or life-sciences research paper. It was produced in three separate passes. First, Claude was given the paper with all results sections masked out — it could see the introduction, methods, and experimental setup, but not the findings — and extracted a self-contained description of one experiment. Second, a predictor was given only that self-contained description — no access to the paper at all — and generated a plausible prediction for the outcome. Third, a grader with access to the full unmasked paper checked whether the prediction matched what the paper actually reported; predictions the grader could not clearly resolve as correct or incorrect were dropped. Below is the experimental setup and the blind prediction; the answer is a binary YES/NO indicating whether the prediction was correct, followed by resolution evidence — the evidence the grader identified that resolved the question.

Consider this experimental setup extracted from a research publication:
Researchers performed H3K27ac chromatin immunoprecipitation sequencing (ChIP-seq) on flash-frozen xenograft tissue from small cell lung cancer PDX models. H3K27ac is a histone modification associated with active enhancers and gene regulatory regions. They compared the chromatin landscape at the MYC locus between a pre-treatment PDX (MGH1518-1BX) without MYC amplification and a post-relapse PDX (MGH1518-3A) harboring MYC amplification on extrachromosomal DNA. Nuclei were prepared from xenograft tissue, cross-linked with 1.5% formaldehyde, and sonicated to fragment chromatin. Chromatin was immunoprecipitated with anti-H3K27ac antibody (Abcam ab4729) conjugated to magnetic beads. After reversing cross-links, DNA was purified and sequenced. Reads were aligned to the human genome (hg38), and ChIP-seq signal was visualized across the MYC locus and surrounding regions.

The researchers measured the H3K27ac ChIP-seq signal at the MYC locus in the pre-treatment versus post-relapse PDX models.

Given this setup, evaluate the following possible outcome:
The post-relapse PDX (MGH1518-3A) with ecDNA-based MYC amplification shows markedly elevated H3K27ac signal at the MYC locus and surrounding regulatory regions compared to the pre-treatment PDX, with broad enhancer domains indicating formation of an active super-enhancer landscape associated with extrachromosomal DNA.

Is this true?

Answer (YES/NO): NO